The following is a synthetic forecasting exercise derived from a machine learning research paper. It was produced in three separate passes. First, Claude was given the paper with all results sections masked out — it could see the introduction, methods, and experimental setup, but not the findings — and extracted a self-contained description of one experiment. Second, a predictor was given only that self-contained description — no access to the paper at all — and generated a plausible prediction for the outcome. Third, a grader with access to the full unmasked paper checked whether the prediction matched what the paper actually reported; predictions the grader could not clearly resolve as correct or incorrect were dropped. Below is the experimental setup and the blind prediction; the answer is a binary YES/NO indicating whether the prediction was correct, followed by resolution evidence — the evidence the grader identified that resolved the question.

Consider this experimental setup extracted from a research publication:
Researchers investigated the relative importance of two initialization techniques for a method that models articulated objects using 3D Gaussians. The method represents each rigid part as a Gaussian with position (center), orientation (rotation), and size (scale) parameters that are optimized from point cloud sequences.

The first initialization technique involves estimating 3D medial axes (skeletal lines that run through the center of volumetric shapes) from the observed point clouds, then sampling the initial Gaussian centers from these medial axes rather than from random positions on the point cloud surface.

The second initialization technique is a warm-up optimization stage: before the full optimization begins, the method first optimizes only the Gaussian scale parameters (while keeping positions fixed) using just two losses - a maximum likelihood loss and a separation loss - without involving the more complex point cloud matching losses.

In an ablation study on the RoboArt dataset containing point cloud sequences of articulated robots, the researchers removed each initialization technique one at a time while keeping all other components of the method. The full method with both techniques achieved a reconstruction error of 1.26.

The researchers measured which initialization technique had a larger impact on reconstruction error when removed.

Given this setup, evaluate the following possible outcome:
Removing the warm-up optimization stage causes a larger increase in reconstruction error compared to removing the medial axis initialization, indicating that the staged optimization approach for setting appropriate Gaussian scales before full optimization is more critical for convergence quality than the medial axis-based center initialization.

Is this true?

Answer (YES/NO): NO